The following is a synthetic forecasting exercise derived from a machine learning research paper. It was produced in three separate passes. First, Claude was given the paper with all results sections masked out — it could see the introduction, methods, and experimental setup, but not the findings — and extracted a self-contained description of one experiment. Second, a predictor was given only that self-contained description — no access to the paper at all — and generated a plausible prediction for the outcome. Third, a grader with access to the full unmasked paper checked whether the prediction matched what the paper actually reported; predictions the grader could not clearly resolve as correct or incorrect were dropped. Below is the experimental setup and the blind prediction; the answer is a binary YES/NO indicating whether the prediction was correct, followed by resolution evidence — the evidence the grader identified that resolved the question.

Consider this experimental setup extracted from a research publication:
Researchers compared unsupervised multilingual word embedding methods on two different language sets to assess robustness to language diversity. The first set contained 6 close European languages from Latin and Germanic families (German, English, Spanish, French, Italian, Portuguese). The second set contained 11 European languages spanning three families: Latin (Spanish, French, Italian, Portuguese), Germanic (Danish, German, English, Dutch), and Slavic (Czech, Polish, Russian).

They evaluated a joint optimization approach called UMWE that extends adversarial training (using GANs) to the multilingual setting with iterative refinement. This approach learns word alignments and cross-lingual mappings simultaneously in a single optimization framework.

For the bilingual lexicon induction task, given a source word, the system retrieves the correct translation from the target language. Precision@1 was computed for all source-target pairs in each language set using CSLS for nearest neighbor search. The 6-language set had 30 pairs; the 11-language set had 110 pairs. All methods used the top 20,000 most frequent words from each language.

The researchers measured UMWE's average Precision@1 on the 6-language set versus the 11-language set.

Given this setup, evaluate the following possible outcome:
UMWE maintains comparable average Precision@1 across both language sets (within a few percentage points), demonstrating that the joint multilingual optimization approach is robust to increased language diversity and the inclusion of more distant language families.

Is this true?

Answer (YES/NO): NO